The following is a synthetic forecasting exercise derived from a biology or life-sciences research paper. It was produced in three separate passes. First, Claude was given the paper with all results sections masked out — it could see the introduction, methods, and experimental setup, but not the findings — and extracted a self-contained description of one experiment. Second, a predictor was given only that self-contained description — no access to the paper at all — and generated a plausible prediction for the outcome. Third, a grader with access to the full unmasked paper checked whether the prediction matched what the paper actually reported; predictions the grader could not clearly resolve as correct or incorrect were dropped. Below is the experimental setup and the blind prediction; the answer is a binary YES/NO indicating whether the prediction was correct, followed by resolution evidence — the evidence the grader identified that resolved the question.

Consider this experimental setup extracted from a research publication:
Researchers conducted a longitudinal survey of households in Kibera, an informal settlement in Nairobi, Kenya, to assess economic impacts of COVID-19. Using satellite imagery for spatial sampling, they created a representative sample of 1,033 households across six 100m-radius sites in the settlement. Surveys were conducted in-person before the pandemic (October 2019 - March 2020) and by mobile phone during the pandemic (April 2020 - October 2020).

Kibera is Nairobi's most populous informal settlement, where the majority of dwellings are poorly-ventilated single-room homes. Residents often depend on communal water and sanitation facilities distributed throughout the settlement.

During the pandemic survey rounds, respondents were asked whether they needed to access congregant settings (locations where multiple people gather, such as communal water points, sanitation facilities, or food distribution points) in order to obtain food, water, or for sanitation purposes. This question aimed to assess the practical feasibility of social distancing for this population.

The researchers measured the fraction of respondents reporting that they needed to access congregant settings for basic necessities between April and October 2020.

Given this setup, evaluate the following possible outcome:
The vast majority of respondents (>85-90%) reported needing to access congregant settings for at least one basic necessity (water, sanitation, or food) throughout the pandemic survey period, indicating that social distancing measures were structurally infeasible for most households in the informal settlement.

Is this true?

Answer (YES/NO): YES